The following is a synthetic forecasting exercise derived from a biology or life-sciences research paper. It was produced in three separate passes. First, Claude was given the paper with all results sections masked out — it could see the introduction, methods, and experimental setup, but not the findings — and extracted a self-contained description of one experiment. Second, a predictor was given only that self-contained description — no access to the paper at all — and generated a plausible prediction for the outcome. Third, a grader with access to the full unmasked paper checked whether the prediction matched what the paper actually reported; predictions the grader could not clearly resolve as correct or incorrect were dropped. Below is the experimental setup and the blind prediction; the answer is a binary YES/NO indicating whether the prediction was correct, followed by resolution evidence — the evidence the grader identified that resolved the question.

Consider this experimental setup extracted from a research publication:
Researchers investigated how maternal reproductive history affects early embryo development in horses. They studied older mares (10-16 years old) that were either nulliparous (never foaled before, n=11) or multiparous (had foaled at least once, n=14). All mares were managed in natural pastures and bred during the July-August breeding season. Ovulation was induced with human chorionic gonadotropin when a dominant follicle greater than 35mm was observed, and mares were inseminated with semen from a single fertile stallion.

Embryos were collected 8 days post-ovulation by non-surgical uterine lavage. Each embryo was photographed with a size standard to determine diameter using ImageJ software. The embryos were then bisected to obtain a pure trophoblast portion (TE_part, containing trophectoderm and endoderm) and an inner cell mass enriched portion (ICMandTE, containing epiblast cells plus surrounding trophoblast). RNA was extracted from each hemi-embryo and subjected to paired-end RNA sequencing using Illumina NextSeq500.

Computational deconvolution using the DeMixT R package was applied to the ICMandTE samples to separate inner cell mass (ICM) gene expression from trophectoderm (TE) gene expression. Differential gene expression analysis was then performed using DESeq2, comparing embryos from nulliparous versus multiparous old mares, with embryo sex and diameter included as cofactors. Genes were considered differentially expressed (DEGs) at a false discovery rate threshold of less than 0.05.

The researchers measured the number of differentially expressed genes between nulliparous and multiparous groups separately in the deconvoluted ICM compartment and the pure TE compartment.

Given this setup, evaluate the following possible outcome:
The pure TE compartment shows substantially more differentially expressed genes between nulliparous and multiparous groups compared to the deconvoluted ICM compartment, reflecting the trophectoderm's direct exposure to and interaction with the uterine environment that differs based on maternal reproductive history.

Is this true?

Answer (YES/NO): NO